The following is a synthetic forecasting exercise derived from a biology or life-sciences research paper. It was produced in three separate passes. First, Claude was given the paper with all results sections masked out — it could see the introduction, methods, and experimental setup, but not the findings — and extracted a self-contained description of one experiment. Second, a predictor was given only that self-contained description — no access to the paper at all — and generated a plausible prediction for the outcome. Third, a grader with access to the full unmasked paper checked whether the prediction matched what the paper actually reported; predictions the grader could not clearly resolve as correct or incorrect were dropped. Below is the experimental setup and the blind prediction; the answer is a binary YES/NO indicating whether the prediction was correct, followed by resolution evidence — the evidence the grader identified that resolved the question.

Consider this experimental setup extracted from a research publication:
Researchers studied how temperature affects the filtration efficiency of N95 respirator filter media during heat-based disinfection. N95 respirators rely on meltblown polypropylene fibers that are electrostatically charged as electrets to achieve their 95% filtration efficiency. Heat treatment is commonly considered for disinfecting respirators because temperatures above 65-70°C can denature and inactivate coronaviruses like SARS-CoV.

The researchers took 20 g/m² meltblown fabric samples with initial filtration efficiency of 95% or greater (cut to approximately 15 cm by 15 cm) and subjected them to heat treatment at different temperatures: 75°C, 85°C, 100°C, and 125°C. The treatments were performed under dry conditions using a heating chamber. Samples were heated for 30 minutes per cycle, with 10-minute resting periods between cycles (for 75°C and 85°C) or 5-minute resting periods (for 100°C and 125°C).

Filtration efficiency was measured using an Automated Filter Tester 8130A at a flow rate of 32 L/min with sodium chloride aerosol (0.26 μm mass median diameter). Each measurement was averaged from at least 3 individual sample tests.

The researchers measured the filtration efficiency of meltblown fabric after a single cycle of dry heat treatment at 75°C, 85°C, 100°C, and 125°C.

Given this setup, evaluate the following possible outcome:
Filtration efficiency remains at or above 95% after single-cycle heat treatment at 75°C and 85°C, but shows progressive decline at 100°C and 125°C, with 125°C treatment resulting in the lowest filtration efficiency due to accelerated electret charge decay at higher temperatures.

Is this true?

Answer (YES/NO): NO